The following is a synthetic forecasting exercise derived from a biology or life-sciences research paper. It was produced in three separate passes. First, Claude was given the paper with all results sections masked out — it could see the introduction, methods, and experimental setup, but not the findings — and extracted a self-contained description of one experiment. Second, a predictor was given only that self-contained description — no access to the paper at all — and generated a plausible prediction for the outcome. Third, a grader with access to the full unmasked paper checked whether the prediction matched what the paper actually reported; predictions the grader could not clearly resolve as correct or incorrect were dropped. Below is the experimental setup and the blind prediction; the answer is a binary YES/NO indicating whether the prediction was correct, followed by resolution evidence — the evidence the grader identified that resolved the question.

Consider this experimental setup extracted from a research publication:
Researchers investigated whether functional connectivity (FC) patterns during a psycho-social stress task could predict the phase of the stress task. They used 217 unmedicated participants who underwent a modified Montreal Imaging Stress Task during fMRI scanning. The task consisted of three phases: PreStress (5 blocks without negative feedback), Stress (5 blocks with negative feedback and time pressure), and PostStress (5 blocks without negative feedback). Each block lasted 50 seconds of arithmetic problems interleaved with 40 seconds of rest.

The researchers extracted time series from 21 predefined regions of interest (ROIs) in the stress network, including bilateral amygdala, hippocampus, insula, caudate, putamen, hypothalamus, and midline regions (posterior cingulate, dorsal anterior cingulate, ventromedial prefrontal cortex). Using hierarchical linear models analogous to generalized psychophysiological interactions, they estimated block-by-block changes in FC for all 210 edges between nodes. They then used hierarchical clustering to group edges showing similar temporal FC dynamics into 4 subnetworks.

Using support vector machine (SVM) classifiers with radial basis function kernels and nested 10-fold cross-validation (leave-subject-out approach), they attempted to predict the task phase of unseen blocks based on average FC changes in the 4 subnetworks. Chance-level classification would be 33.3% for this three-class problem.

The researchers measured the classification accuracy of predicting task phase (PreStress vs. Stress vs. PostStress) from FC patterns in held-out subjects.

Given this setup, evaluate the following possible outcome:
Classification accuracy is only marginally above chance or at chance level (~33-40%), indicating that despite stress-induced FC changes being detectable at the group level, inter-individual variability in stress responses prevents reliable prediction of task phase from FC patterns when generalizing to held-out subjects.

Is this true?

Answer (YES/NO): NO